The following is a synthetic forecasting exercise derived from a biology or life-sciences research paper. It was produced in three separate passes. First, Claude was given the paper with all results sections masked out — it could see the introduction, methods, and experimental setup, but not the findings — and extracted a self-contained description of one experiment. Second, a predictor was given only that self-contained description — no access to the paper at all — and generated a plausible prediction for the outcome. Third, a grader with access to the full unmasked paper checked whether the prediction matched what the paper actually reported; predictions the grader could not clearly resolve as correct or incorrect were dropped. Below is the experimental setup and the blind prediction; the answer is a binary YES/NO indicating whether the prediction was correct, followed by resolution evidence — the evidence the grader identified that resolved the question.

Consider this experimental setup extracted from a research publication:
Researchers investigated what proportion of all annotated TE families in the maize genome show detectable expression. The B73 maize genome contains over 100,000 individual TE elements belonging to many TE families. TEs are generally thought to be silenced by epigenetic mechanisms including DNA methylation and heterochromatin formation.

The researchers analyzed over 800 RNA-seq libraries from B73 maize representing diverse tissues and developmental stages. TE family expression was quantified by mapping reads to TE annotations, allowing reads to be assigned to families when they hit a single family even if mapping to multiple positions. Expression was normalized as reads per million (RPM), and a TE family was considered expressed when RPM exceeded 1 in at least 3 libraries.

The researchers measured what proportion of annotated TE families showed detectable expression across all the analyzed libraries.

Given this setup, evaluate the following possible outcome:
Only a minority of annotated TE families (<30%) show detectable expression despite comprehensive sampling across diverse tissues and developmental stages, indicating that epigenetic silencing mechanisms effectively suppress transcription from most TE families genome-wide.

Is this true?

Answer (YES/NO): YES